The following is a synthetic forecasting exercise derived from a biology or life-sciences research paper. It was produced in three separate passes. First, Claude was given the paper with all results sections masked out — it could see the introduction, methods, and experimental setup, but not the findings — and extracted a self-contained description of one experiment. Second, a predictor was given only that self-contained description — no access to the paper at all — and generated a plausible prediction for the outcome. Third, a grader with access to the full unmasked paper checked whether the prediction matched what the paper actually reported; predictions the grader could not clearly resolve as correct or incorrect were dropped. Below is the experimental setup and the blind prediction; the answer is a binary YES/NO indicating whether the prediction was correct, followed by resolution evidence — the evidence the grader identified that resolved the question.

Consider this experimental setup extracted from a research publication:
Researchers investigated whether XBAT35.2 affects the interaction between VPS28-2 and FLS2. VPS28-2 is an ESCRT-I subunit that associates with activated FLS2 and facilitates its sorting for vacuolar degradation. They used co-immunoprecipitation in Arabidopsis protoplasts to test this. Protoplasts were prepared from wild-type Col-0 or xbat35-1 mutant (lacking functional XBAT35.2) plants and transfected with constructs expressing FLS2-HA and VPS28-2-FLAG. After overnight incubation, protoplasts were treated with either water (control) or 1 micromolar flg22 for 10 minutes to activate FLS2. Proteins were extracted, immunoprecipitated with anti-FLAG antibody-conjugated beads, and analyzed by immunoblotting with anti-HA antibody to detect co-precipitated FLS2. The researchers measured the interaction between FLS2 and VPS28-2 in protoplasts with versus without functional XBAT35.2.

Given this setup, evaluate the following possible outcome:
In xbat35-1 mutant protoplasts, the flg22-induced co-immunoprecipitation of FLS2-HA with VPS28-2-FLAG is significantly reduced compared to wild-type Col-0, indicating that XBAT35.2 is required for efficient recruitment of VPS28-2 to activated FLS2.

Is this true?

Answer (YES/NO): NO